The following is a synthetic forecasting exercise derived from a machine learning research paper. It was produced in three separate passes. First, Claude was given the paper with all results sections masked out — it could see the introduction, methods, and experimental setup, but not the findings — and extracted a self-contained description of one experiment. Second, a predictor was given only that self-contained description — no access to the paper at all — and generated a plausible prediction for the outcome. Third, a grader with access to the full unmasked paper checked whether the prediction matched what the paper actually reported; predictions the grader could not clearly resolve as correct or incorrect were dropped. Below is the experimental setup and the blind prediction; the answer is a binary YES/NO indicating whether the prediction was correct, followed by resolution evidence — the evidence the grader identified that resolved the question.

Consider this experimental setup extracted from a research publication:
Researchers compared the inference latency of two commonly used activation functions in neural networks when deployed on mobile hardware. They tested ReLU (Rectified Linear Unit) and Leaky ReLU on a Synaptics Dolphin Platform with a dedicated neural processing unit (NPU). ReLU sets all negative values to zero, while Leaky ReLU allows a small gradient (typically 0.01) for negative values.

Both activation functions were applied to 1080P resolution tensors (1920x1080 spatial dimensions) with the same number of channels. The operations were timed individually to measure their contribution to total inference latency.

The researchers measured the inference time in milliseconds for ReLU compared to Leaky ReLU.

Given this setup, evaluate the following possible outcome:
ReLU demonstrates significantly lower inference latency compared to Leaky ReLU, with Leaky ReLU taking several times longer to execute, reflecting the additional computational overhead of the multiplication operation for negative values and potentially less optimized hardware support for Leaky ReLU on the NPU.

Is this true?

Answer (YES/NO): YES